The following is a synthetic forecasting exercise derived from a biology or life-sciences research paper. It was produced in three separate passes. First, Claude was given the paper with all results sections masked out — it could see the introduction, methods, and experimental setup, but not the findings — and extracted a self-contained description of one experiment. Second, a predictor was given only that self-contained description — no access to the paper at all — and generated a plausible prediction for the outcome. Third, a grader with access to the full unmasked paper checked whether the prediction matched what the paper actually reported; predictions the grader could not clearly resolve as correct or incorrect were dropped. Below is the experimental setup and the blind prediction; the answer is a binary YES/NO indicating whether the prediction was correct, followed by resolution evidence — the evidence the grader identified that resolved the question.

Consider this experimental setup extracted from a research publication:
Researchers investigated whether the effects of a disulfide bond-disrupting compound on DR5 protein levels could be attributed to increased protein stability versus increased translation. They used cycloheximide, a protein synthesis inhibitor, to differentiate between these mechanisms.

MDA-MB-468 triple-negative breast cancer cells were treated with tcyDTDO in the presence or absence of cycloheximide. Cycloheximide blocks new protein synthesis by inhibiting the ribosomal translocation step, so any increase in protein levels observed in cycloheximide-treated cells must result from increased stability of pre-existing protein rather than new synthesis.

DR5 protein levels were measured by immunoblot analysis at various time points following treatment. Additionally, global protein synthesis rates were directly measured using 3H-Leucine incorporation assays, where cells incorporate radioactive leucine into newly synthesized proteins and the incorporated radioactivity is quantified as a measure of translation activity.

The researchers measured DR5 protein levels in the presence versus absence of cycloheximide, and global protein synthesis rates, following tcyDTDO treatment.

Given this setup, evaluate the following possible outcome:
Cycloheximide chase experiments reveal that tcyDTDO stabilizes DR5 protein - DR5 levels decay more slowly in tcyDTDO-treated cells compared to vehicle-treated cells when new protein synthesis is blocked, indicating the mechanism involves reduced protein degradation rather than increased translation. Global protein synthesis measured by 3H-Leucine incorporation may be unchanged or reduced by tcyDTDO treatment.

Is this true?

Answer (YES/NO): NO